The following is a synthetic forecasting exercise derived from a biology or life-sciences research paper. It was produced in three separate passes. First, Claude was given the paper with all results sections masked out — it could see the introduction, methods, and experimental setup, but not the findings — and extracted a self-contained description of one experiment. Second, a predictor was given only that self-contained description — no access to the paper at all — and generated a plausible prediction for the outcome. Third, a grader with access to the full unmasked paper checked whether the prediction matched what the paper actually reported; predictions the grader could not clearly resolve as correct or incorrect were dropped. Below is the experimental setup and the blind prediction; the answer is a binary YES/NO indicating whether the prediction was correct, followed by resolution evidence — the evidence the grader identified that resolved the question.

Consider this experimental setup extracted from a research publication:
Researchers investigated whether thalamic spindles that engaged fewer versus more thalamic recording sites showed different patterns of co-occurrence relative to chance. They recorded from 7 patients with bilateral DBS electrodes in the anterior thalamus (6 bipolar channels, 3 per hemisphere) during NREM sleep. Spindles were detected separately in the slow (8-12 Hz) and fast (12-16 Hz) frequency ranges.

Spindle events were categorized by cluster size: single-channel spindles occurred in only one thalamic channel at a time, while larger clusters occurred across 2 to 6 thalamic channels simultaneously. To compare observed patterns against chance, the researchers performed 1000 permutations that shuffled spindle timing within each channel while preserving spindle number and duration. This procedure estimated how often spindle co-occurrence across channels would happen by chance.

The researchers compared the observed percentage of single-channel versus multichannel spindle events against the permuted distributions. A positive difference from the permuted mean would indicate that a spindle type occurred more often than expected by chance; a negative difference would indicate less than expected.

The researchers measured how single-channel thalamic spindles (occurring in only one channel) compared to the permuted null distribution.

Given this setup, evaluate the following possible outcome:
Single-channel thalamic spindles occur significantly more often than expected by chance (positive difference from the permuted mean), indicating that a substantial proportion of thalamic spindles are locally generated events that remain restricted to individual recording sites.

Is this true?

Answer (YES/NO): NO